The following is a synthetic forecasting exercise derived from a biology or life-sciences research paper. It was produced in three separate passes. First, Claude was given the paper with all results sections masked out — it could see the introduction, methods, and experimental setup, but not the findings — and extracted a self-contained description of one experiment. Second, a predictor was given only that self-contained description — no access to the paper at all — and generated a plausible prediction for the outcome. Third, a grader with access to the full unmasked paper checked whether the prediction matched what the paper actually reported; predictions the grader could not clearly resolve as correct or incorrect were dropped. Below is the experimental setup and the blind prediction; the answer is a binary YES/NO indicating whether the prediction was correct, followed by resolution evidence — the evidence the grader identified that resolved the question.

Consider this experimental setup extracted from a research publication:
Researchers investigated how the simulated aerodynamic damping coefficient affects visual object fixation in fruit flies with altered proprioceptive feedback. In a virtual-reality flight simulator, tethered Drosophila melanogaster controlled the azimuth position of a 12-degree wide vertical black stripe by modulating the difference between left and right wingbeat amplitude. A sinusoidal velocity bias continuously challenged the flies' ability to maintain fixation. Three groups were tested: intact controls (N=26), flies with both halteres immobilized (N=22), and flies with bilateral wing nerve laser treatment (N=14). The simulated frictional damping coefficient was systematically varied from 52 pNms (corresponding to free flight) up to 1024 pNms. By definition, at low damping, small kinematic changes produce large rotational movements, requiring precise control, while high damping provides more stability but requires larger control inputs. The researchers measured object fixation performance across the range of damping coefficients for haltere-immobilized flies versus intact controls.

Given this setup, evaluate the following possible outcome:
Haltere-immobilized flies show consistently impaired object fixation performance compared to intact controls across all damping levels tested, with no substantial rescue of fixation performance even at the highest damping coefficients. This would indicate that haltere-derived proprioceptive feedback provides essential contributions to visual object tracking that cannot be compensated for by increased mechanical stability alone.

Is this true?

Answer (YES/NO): NO